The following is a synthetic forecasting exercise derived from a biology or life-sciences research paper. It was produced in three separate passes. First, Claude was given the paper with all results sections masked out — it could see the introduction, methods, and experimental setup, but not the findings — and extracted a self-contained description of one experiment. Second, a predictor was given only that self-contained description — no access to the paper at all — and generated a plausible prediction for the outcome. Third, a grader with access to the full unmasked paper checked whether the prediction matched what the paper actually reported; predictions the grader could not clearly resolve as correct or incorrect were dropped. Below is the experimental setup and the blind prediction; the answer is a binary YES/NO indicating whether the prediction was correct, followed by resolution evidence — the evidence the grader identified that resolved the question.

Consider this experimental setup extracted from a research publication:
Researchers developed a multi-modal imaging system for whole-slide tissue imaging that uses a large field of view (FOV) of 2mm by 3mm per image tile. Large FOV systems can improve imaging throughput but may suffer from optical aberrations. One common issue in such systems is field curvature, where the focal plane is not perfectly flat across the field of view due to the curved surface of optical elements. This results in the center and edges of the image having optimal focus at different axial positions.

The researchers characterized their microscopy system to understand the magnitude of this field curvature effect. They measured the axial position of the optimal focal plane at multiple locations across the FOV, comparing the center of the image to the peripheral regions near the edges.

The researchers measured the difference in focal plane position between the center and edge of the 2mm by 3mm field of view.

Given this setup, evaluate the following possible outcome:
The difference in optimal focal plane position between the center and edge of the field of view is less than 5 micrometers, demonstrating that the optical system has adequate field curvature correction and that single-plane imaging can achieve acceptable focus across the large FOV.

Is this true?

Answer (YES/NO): NO